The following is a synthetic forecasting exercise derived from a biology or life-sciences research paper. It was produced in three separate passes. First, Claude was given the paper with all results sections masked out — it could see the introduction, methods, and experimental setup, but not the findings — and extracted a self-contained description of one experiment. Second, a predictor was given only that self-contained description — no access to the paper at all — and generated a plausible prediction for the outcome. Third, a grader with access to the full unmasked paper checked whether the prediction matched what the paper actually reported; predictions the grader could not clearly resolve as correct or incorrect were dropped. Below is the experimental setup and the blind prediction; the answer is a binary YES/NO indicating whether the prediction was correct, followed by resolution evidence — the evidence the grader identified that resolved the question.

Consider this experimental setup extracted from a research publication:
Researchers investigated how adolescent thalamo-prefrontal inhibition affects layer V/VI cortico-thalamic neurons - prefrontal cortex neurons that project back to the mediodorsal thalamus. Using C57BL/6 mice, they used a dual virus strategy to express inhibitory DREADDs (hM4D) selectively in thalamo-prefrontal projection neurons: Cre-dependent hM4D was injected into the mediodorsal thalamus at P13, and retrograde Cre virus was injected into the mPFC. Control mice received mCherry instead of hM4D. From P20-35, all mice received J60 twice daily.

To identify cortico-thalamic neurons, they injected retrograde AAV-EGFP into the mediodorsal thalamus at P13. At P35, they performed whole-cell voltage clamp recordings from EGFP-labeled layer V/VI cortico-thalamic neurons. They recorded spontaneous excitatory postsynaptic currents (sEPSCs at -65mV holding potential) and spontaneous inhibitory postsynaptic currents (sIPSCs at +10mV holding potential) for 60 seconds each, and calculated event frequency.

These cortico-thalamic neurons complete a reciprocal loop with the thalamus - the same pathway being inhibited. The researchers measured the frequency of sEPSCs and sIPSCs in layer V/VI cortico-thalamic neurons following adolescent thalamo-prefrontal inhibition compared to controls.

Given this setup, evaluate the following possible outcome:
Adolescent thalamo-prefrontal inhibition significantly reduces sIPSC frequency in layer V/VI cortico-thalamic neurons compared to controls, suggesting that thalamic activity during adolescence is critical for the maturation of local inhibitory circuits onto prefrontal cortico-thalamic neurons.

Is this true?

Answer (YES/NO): YES